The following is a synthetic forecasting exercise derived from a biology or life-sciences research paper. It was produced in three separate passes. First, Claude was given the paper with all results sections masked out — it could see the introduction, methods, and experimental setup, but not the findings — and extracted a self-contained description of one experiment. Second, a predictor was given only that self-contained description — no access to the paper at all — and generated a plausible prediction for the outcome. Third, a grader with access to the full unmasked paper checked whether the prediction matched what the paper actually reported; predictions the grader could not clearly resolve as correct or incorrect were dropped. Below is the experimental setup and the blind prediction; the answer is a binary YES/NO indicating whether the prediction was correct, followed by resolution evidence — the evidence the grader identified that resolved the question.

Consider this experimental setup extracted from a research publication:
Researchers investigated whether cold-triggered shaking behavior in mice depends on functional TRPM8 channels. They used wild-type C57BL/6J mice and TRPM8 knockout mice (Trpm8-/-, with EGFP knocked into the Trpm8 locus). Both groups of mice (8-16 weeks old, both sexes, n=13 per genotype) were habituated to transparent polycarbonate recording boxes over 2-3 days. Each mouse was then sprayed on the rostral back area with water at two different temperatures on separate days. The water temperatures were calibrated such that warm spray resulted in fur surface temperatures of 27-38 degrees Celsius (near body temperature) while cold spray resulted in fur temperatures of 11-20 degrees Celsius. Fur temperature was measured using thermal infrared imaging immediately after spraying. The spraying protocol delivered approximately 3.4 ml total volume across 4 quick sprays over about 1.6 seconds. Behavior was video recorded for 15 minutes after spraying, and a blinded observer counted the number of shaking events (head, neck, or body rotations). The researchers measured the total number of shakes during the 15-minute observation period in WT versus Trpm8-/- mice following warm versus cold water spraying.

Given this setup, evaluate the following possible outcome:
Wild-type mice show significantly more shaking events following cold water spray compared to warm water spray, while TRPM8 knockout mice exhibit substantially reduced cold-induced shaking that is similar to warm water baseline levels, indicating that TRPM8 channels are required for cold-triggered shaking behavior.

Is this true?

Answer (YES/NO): NO